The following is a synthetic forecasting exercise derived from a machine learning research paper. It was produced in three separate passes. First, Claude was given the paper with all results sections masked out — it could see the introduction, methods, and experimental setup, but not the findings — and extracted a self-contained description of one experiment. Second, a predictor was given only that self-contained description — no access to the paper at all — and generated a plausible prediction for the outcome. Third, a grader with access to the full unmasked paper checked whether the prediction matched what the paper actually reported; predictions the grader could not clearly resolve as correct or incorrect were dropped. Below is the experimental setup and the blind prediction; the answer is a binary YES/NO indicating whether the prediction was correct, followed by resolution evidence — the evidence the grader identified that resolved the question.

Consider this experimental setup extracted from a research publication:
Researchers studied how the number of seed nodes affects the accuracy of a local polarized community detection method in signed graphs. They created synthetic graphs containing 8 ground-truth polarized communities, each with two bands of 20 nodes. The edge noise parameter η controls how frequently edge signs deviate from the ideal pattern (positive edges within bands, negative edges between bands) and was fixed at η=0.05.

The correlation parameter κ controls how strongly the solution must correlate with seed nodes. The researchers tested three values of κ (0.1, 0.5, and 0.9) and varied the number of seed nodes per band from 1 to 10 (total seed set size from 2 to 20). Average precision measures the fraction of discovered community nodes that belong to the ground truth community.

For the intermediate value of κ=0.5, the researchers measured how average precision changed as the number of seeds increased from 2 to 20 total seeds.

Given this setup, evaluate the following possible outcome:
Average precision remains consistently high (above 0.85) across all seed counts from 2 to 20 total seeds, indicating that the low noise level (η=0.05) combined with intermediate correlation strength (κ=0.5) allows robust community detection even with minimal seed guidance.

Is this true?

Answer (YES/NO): NO